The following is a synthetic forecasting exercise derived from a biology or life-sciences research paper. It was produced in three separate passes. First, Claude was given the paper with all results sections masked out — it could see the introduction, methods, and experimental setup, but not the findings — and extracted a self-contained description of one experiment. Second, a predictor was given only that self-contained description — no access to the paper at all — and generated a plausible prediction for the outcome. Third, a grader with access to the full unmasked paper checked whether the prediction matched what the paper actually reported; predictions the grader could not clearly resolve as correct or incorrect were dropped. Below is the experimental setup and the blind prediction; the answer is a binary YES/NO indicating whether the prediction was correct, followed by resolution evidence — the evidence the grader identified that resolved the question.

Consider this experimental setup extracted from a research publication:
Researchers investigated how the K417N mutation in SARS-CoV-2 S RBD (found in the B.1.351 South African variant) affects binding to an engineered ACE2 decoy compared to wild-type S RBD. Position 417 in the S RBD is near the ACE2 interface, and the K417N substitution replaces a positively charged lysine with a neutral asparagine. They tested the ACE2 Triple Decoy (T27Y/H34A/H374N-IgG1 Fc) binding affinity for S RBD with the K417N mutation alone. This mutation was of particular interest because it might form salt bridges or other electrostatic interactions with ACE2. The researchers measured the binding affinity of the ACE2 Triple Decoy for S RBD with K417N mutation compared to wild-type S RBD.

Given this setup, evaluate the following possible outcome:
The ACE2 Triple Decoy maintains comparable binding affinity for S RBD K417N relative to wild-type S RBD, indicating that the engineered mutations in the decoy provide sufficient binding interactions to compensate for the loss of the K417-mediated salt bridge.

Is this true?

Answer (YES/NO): NO